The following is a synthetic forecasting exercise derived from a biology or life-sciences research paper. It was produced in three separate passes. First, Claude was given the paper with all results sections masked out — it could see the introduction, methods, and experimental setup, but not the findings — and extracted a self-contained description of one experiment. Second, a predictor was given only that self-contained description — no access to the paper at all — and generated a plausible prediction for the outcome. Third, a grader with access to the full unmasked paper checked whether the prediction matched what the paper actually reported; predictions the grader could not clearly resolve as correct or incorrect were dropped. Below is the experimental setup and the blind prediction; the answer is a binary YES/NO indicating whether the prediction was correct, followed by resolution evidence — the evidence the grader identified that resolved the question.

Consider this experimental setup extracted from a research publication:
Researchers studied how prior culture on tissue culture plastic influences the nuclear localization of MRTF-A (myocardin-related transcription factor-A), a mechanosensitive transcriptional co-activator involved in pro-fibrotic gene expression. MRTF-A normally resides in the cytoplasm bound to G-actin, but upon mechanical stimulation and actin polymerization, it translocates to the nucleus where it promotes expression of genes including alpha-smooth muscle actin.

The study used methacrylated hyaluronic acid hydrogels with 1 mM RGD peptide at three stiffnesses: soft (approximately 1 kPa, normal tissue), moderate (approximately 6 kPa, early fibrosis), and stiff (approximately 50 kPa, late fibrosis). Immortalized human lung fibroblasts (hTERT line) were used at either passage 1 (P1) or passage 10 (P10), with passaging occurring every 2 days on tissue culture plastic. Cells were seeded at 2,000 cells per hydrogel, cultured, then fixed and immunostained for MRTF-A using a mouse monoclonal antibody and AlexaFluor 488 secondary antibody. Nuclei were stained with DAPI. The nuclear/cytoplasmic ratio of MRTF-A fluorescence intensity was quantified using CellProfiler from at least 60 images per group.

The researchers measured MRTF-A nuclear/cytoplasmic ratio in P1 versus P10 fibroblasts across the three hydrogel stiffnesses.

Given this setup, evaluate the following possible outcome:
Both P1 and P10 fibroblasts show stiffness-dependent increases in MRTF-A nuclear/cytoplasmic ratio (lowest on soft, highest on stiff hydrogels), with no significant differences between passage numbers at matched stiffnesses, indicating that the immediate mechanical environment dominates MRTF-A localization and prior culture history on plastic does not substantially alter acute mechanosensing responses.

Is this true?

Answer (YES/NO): NO